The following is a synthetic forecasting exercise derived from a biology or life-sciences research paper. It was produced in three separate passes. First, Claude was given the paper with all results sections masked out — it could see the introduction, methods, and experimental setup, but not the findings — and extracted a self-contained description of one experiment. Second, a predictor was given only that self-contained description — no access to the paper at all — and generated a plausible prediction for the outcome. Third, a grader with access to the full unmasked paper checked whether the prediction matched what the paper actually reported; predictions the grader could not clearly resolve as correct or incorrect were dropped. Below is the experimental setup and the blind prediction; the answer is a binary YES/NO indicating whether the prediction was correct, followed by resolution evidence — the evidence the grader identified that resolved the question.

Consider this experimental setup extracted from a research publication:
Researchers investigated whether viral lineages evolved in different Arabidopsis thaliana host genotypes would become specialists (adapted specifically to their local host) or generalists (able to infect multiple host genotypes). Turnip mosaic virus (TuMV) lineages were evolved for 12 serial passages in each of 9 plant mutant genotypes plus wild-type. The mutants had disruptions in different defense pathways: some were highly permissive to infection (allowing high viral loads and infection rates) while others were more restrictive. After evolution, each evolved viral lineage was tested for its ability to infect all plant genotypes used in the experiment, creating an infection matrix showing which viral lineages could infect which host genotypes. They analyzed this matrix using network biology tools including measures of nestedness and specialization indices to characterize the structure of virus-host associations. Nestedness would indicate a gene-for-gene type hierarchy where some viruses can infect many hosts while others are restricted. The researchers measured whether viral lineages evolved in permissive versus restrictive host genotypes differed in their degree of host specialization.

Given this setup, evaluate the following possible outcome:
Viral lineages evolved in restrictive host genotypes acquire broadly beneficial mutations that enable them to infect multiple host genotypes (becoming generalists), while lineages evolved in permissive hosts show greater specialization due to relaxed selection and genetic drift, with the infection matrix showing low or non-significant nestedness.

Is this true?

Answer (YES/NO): NO